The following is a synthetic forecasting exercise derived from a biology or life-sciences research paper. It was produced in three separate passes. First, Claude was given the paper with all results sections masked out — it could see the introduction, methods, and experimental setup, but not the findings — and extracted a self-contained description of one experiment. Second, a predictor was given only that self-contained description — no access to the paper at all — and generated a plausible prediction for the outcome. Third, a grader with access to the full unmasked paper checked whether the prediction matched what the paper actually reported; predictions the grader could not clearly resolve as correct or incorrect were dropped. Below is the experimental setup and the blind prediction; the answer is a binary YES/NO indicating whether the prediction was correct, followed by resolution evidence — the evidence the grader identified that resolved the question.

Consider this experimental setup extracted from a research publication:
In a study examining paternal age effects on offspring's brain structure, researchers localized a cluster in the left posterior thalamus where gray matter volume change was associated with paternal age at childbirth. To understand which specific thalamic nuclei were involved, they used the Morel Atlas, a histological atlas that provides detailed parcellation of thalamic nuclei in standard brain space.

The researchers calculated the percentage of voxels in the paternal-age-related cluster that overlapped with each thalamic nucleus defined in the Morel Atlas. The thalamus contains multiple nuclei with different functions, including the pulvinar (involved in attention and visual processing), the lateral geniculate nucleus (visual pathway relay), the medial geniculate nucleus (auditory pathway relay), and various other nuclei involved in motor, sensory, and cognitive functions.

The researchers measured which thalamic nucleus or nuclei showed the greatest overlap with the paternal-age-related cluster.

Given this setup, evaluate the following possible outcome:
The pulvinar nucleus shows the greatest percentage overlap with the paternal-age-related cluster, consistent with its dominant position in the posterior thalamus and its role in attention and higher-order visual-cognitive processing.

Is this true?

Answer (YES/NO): YES